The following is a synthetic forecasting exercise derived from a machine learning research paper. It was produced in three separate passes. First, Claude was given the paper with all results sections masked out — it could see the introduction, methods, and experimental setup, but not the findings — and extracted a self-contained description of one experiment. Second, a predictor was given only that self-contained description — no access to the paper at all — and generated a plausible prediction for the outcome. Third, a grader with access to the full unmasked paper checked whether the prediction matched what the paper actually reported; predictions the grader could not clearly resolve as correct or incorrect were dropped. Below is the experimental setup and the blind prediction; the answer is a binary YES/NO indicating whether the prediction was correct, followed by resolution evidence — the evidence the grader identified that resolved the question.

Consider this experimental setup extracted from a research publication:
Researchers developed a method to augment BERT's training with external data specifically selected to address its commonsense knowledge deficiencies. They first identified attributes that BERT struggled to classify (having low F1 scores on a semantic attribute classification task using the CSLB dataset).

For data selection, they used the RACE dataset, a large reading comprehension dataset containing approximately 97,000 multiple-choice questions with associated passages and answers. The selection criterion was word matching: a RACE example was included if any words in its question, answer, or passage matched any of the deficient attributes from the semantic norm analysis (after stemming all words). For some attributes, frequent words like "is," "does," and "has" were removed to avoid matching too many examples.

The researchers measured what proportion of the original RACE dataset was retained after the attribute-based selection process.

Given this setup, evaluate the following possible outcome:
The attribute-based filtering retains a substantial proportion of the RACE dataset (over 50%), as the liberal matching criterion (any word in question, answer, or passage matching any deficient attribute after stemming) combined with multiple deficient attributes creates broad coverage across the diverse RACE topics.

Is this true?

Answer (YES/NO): NO